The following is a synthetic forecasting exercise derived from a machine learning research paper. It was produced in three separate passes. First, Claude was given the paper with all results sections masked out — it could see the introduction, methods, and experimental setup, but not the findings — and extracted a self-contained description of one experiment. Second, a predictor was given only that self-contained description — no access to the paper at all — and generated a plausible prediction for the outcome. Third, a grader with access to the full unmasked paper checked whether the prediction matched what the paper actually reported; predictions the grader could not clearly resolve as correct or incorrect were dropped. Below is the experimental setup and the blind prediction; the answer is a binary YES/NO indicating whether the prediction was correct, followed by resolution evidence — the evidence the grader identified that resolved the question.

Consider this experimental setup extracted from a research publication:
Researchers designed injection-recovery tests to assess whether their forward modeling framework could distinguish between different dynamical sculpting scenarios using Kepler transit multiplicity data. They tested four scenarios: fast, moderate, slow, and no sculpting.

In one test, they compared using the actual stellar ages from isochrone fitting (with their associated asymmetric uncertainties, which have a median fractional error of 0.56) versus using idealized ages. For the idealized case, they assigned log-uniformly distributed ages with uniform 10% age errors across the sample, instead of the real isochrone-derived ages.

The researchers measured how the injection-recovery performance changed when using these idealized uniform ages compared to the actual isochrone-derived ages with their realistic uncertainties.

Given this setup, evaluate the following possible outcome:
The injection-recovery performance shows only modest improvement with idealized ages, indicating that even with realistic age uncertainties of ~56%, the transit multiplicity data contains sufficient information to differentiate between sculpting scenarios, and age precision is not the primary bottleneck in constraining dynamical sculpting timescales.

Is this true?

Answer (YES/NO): YES